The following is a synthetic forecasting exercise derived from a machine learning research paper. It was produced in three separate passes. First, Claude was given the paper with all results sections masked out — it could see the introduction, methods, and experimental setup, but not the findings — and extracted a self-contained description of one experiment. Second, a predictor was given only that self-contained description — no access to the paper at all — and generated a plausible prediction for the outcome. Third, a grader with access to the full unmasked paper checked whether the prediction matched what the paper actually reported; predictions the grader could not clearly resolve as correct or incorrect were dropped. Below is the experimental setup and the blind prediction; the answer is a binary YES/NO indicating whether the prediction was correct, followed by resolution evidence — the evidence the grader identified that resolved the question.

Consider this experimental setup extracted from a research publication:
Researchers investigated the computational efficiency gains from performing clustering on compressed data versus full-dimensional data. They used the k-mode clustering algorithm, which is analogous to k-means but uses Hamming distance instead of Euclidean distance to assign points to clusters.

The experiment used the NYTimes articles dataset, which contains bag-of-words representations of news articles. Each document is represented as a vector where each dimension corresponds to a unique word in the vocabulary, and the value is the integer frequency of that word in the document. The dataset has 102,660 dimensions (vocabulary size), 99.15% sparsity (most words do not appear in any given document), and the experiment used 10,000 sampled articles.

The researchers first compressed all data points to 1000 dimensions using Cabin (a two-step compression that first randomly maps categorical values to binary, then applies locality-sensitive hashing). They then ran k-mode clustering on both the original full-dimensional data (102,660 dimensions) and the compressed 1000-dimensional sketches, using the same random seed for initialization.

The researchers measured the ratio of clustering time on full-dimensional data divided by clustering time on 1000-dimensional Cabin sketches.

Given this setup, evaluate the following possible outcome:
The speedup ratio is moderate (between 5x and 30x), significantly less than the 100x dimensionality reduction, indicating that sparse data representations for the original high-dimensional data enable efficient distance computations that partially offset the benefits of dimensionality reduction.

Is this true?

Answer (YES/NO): NO